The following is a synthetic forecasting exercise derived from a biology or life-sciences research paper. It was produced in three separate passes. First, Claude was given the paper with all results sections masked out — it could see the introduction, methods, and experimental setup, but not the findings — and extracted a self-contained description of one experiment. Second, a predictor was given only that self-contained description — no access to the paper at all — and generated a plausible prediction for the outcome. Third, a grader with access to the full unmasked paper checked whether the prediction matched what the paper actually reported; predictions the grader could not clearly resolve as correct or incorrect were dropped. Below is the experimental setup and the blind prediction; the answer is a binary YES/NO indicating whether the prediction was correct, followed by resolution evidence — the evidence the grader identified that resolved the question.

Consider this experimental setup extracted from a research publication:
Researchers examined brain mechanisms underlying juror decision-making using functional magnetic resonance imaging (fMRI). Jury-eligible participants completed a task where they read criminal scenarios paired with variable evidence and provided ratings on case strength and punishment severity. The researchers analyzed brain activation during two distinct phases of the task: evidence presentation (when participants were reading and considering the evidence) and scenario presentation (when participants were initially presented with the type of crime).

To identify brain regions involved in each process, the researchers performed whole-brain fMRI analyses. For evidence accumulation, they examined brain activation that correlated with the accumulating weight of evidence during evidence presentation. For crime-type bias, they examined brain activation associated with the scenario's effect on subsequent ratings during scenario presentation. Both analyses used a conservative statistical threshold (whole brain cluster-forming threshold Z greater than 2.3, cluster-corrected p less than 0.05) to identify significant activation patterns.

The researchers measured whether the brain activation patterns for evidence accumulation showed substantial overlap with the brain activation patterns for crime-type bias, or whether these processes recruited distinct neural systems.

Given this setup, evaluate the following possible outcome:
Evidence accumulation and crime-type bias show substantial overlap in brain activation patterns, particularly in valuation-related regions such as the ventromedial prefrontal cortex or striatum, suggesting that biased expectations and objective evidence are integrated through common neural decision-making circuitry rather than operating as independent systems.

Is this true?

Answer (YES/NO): NO